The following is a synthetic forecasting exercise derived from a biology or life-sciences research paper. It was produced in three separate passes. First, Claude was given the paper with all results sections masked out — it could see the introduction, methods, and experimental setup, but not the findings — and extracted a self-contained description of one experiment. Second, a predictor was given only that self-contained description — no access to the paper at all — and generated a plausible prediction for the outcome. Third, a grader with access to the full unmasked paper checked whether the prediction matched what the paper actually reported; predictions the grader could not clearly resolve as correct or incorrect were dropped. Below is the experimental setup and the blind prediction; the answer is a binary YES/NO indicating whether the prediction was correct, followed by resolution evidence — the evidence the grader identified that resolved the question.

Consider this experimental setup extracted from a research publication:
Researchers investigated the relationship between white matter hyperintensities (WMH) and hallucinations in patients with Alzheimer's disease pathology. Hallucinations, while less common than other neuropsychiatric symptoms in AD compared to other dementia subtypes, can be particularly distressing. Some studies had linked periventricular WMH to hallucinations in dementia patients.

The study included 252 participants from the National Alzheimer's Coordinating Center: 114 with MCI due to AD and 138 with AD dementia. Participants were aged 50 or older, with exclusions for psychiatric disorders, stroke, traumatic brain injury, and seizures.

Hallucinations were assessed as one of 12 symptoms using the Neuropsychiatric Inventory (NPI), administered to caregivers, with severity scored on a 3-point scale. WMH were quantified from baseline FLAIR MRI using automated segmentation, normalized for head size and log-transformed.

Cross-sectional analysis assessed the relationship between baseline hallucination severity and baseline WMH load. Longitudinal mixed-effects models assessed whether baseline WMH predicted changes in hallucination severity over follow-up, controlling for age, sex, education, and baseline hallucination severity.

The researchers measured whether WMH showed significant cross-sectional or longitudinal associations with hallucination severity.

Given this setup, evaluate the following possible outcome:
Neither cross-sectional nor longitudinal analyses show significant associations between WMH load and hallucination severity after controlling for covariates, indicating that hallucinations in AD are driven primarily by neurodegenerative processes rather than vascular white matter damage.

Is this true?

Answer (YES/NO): YES